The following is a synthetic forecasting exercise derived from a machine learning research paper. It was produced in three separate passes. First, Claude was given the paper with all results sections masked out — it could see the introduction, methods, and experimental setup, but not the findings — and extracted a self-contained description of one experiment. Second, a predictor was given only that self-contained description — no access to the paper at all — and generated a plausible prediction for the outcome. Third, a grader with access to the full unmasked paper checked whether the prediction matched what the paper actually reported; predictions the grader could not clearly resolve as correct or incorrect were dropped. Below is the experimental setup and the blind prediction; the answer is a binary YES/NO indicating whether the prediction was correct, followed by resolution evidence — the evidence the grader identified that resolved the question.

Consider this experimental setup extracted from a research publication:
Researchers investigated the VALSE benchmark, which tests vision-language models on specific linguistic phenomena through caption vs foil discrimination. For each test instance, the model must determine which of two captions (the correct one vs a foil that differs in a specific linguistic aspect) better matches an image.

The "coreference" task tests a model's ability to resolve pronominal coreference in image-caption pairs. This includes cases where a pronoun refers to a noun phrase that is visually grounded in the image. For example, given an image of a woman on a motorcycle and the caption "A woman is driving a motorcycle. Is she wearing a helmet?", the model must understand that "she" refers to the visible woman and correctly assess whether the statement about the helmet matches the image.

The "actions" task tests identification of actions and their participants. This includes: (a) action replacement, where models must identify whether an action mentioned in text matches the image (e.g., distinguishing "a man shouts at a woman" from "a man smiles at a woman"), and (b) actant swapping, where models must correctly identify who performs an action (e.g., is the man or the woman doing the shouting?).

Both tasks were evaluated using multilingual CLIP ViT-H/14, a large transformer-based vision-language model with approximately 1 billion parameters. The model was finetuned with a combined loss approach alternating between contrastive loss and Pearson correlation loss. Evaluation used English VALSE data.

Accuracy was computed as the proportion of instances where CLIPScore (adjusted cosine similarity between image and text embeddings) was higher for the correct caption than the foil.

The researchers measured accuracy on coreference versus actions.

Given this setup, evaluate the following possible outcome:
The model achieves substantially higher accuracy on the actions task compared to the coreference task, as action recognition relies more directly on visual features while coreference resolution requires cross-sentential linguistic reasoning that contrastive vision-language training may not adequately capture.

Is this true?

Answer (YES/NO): YES